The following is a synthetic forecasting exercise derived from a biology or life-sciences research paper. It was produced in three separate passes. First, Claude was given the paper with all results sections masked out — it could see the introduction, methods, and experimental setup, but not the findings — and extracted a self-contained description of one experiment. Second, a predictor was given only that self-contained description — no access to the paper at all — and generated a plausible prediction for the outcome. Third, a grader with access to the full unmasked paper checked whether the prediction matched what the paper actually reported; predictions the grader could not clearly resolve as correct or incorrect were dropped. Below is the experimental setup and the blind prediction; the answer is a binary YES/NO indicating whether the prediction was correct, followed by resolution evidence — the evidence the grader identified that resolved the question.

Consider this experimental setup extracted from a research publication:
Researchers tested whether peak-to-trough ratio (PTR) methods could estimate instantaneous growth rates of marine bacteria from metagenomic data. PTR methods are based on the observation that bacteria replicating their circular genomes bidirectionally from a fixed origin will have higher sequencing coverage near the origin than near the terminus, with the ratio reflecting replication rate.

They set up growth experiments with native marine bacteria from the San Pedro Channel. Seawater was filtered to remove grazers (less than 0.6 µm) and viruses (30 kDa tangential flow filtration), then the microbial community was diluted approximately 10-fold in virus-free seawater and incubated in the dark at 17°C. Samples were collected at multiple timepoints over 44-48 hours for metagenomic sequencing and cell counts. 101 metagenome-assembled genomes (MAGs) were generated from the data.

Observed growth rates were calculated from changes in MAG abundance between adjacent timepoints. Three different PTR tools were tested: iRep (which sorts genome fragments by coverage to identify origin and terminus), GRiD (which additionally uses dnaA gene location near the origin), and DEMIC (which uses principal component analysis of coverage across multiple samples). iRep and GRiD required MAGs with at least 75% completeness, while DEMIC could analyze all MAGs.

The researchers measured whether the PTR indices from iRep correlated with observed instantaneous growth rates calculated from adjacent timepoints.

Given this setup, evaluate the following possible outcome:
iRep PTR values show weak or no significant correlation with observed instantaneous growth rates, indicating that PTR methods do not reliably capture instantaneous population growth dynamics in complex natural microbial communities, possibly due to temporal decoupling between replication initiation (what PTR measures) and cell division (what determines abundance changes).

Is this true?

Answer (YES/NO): YES